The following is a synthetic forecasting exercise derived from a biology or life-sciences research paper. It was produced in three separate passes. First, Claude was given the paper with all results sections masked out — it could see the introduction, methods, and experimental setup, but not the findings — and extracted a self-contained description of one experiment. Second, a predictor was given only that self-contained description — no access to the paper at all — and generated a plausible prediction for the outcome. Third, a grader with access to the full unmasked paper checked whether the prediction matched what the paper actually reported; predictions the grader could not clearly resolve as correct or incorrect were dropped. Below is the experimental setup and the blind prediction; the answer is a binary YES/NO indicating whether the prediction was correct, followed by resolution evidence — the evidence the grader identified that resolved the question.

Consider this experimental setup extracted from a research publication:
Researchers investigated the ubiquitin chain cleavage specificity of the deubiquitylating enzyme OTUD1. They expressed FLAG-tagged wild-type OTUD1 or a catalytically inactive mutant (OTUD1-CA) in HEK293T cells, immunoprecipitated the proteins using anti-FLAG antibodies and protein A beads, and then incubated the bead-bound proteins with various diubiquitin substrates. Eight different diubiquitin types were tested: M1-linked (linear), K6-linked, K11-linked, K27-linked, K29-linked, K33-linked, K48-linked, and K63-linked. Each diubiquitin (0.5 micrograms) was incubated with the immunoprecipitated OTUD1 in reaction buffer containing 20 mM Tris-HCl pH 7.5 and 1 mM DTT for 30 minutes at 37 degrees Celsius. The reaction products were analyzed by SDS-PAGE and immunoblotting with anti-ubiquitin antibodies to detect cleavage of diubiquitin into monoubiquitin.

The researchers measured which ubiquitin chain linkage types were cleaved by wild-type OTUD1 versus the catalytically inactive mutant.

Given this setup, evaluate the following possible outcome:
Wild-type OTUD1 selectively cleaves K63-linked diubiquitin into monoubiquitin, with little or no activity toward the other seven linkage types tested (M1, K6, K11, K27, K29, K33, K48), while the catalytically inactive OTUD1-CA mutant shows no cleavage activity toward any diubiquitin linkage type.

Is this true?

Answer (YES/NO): YES